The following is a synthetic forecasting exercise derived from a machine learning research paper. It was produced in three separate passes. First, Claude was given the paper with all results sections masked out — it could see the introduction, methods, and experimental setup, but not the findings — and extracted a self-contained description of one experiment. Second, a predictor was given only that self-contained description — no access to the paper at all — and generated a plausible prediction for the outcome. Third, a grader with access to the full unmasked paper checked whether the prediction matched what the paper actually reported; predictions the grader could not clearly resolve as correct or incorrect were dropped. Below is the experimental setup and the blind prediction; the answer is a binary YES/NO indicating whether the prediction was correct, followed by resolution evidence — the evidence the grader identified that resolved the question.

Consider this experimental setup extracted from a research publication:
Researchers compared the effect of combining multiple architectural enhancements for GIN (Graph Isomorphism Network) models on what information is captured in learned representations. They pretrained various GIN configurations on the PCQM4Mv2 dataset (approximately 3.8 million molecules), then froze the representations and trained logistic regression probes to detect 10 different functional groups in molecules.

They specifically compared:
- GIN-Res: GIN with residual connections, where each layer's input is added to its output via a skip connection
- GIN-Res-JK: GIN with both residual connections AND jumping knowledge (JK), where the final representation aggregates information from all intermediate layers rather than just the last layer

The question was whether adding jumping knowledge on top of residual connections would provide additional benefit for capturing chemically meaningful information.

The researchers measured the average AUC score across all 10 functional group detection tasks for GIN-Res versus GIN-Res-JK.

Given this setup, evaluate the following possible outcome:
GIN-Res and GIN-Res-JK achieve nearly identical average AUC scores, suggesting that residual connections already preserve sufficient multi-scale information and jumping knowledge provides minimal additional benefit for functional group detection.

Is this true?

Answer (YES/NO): YES